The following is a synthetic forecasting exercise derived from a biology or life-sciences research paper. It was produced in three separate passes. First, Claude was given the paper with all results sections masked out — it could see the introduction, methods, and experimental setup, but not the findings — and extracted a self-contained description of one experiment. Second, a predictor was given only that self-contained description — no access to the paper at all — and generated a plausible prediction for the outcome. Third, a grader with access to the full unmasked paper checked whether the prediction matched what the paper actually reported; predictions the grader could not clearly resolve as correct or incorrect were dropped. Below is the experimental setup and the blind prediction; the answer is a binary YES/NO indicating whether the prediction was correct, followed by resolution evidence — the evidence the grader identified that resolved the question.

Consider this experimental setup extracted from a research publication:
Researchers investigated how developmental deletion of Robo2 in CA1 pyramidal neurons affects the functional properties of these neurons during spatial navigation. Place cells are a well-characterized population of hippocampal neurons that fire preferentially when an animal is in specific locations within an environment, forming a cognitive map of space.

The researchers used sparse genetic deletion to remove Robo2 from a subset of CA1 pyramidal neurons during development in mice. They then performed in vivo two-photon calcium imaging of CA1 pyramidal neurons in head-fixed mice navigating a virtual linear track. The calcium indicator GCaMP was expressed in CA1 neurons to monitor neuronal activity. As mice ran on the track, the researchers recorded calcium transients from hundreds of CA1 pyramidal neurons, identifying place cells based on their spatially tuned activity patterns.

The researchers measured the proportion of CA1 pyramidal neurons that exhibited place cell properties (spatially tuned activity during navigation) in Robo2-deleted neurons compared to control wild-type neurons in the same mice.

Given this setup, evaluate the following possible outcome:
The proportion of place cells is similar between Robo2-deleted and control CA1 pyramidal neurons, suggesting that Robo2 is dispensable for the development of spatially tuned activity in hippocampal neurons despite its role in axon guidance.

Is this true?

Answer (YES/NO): NO